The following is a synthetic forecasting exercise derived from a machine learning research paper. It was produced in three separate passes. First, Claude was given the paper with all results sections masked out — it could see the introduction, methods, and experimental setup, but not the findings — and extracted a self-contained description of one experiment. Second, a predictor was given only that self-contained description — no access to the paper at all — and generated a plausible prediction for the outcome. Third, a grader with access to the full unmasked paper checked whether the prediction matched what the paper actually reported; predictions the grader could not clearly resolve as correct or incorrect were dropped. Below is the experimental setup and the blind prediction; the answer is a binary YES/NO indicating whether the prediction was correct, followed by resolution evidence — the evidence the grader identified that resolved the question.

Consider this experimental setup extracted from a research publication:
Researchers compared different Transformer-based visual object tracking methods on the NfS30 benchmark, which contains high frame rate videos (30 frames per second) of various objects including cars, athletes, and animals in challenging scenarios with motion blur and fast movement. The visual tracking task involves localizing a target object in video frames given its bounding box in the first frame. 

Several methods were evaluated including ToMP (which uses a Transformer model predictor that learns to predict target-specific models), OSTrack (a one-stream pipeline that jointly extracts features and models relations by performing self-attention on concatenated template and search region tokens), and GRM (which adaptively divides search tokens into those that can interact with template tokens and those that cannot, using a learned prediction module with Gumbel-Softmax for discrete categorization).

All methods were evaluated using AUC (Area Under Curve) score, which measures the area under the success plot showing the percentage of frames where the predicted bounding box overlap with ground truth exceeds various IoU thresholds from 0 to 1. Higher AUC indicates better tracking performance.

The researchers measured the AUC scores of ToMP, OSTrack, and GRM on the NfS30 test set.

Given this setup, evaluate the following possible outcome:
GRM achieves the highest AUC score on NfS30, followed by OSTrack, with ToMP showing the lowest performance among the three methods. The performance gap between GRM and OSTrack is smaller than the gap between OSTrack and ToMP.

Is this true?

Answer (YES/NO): NO